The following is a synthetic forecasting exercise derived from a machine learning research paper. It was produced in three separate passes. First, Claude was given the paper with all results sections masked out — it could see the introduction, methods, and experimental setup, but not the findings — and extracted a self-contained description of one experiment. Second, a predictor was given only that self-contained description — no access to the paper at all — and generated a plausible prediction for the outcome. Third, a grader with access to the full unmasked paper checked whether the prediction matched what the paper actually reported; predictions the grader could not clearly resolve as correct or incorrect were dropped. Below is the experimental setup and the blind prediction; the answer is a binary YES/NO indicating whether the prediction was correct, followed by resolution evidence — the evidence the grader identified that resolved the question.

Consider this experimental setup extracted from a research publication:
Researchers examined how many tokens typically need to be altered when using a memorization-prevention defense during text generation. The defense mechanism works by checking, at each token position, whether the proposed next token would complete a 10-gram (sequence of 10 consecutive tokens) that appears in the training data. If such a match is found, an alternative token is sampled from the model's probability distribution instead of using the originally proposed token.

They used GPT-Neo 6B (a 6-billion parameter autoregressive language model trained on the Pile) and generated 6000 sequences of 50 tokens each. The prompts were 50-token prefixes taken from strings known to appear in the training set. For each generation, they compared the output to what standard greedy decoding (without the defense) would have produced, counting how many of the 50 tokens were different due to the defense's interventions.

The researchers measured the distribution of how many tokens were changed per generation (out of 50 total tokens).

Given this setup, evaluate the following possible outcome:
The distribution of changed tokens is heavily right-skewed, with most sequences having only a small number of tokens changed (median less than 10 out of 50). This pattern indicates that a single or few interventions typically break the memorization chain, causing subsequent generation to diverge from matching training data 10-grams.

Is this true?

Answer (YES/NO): YES